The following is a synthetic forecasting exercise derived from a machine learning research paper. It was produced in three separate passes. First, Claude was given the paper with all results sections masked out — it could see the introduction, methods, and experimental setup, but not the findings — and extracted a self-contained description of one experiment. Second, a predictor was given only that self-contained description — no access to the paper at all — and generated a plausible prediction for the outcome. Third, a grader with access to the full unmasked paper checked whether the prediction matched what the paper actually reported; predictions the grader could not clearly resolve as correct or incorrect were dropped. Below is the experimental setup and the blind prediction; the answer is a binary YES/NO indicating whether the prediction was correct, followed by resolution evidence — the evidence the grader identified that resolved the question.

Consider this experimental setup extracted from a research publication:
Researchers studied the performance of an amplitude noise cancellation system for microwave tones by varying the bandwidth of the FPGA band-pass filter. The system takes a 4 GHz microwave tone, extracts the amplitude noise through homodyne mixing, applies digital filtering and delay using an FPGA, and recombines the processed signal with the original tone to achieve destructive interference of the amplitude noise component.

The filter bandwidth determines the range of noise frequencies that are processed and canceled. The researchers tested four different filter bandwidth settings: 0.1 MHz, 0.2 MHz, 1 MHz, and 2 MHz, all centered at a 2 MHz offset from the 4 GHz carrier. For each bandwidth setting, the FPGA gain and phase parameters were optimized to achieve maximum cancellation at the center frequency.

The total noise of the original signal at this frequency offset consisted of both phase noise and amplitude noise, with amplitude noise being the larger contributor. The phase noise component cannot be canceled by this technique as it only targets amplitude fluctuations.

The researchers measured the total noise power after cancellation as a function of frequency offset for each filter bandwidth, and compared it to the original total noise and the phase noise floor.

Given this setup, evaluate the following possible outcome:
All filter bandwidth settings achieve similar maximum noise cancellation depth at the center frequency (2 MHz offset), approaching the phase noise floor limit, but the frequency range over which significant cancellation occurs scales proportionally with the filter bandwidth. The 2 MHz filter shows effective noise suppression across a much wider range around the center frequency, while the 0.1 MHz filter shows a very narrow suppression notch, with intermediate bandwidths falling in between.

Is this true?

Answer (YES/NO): YES